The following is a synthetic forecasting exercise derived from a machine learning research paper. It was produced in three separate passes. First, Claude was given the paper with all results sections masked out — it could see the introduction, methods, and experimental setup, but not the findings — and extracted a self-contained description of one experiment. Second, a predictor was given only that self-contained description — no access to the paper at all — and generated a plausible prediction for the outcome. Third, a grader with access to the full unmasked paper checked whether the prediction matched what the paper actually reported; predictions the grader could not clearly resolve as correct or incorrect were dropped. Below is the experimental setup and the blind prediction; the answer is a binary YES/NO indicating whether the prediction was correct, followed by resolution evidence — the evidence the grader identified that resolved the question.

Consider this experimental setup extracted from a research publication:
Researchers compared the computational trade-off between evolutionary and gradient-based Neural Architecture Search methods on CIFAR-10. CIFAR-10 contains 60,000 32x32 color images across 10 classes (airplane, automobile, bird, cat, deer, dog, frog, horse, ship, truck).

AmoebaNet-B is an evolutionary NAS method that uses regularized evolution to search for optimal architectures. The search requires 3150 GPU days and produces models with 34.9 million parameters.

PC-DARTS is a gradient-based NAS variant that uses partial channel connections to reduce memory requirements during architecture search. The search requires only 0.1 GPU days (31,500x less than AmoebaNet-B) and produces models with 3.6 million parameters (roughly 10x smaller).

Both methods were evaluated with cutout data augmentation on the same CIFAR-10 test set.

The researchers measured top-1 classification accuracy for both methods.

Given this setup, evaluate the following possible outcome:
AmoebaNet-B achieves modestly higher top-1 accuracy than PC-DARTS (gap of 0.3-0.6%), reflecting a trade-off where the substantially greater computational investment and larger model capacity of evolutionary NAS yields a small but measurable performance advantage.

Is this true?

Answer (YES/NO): YES